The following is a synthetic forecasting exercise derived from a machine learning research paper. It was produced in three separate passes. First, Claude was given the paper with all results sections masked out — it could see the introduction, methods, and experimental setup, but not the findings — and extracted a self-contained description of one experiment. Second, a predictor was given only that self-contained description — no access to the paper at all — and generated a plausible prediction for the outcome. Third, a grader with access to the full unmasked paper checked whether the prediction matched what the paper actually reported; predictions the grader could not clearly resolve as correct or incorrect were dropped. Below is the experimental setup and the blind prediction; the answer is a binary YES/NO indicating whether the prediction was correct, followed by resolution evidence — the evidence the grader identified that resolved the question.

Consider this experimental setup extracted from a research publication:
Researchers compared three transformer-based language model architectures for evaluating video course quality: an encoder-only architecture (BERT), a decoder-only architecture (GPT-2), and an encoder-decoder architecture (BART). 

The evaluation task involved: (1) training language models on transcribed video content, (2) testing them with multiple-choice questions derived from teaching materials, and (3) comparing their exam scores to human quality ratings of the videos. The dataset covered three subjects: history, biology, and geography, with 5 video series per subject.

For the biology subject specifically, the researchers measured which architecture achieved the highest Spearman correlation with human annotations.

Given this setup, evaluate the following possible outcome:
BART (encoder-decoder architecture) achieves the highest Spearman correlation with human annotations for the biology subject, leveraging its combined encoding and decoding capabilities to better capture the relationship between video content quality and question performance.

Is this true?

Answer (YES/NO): YES